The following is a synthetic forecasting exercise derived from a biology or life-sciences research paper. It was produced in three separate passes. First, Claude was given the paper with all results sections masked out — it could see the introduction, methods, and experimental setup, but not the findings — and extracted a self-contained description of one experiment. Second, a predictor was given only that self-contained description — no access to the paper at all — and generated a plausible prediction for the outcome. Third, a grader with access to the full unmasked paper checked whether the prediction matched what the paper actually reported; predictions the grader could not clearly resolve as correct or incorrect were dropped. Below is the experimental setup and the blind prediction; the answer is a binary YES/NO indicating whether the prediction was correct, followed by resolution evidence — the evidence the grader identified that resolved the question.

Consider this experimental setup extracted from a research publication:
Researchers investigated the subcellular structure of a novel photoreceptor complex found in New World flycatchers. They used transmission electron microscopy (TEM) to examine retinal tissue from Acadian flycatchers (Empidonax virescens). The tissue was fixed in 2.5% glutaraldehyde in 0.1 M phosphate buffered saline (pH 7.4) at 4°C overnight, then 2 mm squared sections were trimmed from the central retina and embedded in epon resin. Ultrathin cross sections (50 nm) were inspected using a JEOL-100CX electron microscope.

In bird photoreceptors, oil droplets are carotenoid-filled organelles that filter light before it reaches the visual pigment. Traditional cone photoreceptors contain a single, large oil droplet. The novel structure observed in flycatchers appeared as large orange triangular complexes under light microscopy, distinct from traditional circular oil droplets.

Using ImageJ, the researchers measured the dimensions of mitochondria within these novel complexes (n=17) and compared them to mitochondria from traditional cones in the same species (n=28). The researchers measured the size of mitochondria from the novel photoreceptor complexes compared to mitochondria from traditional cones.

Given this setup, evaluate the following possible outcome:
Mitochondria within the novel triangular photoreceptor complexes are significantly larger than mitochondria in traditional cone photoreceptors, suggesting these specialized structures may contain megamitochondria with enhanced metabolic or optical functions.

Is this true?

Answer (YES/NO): YES